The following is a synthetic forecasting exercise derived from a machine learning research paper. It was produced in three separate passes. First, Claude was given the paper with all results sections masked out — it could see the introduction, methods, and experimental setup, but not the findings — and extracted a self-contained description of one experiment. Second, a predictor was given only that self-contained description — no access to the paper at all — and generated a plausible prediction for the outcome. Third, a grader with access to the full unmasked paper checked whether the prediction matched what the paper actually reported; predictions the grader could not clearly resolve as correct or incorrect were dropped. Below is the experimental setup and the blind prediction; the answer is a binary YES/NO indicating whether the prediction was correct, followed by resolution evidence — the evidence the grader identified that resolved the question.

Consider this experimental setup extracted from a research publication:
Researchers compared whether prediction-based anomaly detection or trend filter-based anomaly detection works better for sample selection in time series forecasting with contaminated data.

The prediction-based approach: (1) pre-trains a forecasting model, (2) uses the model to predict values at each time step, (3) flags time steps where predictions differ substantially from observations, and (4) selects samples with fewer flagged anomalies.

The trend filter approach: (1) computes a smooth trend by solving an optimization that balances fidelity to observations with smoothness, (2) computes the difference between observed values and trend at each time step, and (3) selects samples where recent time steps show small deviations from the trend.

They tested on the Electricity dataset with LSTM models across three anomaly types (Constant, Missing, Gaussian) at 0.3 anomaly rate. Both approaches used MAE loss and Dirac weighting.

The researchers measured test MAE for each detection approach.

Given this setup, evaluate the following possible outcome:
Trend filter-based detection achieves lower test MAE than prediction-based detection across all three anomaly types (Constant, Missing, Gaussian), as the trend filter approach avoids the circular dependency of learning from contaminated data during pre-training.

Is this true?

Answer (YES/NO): YES